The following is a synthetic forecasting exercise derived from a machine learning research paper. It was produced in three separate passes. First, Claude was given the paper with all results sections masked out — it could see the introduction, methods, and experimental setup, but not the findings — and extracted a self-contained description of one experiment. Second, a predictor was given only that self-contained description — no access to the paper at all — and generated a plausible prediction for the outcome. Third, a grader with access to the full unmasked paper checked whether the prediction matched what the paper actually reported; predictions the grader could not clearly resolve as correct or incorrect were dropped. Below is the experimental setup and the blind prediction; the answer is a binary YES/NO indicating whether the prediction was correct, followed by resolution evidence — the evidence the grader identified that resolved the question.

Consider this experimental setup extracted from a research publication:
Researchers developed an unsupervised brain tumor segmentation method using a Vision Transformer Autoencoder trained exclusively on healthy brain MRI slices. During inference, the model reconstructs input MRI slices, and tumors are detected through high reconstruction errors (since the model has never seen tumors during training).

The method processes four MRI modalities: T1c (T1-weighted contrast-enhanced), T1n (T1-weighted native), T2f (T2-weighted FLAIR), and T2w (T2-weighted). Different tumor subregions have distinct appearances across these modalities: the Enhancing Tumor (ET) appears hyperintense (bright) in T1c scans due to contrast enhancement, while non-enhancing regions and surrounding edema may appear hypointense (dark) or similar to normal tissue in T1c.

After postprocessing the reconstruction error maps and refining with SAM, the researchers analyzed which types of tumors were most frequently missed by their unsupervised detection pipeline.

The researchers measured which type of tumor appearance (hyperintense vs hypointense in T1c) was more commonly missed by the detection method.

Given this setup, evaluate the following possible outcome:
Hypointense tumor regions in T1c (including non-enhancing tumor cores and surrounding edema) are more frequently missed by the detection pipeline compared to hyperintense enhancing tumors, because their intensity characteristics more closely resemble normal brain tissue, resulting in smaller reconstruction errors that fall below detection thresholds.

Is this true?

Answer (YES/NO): YES